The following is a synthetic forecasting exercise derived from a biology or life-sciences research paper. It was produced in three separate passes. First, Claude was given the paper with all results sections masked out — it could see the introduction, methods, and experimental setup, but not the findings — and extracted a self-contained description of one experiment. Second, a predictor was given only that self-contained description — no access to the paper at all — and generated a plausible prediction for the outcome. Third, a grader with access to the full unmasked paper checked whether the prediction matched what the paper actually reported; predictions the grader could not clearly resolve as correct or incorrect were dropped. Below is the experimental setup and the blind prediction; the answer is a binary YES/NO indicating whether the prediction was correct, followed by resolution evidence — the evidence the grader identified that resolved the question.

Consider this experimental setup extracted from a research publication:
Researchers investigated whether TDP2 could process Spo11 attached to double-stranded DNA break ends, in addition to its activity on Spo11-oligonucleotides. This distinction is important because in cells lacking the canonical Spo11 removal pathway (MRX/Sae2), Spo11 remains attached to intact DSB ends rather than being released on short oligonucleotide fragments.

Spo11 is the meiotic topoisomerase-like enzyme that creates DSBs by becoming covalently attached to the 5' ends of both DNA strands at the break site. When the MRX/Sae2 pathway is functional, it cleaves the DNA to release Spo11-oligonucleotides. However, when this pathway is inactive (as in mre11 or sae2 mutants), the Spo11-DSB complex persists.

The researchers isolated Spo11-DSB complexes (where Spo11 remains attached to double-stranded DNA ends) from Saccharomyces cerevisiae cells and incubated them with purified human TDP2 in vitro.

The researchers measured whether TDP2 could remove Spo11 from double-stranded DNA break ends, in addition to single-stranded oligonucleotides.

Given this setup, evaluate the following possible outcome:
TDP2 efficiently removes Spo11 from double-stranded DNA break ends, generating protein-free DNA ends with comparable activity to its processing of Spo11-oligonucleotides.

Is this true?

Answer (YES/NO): YES